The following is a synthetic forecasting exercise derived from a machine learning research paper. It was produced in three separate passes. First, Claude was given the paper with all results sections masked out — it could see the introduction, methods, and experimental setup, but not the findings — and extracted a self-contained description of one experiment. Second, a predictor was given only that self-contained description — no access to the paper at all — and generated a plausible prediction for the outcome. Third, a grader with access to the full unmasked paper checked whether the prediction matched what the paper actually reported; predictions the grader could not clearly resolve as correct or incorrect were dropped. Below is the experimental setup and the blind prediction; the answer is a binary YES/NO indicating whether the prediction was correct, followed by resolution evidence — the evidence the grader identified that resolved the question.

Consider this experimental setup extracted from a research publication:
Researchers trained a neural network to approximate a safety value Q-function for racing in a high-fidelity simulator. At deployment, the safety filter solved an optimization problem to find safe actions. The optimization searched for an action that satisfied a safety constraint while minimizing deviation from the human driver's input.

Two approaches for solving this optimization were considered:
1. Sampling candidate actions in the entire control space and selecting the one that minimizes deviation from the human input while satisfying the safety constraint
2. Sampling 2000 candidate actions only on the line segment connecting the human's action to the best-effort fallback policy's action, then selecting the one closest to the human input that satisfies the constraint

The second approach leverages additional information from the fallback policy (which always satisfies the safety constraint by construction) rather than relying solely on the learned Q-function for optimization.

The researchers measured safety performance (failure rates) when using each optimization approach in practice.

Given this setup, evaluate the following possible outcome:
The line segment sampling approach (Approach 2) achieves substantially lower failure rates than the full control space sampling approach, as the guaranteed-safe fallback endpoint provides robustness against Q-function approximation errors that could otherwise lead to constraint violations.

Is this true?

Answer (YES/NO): YES